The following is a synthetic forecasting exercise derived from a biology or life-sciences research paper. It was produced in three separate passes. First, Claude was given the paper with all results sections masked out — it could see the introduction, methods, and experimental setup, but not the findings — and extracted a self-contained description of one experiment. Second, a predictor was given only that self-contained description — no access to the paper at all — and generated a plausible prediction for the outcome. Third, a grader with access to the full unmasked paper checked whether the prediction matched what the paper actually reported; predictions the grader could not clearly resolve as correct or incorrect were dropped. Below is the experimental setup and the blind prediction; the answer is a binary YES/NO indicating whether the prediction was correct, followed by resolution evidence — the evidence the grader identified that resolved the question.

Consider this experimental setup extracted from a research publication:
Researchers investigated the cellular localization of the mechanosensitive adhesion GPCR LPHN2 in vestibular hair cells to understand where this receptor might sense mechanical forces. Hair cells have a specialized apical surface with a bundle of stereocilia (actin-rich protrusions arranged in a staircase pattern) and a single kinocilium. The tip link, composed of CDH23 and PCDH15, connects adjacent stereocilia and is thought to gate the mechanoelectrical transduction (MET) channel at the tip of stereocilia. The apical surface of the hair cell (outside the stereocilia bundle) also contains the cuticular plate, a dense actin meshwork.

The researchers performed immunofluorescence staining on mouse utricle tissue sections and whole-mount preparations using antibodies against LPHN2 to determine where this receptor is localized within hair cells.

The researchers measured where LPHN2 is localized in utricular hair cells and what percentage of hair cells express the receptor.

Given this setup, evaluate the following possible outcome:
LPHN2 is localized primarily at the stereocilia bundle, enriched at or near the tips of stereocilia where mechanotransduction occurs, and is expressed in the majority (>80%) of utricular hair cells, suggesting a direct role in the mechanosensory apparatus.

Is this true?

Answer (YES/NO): NO